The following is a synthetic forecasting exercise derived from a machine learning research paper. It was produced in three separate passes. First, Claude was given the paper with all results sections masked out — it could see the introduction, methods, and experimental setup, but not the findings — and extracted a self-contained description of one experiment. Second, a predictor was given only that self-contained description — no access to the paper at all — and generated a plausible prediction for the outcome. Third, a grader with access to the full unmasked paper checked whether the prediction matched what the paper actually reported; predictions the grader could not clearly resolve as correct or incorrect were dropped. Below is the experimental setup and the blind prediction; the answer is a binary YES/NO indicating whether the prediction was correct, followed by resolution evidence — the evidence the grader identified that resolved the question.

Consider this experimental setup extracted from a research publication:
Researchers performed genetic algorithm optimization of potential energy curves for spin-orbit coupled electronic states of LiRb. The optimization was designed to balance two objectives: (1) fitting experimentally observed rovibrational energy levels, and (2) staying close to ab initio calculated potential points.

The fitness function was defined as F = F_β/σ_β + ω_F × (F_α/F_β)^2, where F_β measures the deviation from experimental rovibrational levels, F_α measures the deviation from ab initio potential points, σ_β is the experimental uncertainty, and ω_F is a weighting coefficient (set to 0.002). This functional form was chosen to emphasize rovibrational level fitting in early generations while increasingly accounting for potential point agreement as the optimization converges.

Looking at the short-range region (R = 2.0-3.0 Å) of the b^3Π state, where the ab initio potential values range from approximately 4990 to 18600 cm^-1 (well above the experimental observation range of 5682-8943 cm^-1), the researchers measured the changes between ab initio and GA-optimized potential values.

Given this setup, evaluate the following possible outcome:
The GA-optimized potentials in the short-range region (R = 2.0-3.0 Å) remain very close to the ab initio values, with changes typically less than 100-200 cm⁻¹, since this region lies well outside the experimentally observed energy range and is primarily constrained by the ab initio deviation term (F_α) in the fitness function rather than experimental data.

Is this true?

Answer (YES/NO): NO